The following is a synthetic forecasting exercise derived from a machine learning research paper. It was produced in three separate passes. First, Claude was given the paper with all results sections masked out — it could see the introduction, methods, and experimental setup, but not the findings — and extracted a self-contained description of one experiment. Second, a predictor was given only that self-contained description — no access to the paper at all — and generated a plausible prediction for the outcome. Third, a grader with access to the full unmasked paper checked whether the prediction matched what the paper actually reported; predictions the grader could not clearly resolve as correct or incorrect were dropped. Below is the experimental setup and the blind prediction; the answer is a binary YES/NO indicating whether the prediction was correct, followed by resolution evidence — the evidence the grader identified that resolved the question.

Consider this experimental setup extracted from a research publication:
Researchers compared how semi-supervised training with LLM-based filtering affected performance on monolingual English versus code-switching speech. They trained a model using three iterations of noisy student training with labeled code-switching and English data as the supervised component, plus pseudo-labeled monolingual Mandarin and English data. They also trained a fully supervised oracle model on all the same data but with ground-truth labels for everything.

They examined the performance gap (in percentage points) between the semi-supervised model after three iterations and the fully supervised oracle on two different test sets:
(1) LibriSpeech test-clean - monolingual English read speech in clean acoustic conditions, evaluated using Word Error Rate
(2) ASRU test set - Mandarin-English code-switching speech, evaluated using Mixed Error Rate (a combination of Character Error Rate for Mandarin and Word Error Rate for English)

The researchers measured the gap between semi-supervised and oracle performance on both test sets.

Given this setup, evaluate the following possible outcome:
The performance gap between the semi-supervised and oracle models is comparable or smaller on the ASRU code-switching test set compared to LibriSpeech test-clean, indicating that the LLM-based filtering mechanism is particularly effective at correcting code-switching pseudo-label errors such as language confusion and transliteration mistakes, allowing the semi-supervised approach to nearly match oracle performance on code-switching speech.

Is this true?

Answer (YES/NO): NO